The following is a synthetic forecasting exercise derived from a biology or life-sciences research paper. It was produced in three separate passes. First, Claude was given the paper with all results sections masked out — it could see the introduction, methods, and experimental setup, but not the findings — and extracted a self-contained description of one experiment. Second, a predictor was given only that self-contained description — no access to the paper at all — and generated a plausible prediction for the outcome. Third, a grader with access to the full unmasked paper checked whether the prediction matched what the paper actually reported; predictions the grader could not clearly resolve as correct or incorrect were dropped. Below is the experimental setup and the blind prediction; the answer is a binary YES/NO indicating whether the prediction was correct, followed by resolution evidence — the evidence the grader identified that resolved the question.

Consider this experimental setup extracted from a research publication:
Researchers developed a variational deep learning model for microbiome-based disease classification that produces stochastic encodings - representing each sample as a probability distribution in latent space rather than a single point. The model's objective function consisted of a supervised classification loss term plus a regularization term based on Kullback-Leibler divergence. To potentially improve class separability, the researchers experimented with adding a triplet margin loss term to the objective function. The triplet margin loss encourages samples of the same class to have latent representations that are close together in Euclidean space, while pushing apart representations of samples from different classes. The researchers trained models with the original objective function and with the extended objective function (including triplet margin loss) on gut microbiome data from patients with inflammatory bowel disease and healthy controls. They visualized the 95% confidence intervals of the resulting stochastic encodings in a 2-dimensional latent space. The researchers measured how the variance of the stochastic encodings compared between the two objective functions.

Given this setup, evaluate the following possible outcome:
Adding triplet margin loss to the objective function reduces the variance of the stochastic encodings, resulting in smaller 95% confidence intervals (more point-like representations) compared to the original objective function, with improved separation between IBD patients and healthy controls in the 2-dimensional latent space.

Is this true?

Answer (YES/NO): NO